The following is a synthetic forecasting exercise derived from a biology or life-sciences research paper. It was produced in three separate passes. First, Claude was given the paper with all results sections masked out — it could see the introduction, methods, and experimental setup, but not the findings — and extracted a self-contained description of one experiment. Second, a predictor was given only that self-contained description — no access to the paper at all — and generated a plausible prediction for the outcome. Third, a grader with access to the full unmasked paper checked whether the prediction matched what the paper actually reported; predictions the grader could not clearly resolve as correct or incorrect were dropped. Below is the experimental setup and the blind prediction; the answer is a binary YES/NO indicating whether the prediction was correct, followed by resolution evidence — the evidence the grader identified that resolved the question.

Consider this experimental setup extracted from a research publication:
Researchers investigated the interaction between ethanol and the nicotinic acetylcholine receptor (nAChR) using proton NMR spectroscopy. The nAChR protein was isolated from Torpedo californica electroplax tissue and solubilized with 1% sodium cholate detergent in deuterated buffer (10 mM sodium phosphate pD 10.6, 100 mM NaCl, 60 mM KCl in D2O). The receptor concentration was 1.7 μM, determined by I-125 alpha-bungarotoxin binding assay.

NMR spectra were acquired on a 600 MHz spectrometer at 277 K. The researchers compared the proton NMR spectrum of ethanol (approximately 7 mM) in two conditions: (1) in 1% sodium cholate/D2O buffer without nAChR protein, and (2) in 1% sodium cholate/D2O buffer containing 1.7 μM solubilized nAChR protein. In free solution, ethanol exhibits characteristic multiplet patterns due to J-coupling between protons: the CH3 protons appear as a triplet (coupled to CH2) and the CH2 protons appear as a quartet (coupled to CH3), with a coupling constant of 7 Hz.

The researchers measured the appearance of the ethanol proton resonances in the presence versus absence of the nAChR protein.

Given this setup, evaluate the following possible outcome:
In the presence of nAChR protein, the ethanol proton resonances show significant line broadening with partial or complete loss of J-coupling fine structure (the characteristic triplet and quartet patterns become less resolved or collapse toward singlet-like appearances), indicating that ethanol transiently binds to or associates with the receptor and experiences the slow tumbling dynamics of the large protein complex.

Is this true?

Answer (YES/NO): YES